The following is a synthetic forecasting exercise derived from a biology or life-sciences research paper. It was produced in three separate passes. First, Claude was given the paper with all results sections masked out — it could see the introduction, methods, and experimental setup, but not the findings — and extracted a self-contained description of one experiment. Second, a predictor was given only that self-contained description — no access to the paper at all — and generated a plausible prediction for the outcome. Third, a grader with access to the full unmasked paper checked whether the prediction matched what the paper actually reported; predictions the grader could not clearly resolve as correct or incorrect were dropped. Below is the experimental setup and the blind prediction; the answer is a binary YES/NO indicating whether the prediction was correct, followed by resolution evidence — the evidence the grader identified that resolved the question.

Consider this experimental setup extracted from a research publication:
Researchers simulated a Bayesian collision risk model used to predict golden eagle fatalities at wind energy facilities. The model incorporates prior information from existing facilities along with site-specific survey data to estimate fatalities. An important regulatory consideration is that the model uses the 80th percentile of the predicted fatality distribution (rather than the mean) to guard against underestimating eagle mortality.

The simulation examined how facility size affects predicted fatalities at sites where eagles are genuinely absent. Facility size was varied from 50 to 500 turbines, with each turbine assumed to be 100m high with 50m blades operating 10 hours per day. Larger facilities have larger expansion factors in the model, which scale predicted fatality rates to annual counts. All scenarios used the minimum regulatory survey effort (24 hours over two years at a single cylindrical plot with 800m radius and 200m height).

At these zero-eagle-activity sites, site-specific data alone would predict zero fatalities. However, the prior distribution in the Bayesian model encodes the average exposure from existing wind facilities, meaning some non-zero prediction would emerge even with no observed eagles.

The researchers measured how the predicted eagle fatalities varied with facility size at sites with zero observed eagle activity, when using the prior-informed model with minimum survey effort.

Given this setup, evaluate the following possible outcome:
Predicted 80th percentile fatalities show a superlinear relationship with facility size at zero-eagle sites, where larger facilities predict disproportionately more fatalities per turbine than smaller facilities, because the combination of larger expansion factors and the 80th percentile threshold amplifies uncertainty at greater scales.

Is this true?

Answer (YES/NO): NO